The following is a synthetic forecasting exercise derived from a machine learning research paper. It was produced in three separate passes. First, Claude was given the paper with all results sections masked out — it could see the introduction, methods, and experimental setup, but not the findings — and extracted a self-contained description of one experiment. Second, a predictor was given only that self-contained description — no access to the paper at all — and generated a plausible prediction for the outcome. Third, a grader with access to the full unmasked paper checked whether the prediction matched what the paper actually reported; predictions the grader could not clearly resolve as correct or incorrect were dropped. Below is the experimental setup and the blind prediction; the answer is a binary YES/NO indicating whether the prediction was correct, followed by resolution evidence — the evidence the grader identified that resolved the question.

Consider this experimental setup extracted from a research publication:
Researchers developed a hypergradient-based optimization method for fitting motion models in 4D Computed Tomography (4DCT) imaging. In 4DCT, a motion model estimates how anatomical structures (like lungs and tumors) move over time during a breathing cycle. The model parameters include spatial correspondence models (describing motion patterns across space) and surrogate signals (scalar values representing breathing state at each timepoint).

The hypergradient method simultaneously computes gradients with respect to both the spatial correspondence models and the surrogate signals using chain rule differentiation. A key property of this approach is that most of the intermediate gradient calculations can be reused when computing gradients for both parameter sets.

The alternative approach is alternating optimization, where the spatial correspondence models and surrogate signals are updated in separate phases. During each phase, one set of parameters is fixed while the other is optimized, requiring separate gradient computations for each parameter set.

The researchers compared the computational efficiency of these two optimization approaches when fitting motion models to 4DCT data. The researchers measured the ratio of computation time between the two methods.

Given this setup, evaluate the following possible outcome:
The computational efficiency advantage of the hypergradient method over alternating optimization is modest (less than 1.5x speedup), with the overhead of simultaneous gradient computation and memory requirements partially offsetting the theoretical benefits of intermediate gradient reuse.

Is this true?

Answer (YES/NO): NO